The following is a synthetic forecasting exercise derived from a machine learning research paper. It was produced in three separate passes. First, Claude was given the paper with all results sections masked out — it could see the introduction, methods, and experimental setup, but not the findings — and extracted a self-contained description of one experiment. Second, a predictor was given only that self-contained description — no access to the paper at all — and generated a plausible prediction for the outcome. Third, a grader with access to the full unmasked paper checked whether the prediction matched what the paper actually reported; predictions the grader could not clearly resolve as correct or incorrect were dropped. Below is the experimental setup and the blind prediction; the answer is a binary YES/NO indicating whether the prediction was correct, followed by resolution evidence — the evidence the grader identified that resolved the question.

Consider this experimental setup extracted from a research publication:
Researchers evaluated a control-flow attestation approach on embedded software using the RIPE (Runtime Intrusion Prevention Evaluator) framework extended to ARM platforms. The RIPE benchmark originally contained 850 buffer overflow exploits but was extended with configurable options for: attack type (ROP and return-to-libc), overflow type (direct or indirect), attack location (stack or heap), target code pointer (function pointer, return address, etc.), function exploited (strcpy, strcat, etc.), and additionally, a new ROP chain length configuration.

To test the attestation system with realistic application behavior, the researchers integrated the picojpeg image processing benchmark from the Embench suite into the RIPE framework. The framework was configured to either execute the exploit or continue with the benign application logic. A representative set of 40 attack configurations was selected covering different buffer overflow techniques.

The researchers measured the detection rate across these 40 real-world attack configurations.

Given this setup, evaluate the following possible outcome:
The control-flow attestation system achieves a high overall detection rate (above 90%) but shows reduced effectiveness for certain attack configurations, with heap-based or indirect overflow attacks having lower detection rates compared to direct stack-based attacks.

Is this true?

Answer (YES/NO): NO